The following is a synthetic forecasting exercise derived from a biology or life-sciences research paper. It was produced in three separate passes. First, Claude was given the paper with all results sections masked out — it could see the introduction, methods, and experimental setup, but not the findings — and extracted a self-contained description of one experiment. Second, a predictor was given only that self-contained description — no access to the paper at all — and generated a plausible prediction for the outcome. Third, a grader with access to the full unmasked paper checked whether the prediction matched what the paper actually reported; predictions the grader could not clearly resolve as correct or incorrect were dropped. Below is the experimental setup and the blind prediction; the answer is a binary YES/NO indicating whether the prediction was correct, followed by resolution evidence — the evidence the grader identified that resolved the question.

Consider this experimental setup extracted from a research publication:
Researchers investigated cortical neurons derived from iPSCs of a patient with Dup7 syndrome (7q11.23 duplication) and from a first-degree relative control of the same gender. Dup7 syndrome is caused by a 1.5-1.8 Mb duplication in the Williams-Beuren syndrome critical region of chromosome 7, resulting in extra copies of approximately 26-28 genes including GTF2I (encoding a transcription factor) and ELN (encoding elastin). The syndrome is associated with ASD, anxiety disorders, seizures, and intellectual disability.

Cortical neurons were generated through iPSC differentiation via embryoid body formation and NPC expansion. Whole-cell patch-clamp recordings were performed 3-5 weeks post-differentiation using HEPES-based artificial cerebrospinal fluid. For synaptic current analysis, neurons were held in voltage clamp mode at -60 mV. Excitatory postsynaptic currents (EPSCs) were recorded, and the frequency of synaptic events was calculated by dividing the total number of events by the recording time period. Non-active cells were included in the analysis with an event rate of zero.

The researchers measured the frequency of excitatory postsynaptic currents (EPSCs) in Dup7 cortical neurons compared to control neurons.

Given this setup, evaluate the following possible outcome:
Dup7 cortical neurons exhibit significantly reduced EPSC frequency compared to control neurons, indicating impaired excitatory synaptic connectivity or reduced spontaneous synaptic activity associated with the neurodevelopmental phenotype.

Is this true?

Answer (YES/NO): NO